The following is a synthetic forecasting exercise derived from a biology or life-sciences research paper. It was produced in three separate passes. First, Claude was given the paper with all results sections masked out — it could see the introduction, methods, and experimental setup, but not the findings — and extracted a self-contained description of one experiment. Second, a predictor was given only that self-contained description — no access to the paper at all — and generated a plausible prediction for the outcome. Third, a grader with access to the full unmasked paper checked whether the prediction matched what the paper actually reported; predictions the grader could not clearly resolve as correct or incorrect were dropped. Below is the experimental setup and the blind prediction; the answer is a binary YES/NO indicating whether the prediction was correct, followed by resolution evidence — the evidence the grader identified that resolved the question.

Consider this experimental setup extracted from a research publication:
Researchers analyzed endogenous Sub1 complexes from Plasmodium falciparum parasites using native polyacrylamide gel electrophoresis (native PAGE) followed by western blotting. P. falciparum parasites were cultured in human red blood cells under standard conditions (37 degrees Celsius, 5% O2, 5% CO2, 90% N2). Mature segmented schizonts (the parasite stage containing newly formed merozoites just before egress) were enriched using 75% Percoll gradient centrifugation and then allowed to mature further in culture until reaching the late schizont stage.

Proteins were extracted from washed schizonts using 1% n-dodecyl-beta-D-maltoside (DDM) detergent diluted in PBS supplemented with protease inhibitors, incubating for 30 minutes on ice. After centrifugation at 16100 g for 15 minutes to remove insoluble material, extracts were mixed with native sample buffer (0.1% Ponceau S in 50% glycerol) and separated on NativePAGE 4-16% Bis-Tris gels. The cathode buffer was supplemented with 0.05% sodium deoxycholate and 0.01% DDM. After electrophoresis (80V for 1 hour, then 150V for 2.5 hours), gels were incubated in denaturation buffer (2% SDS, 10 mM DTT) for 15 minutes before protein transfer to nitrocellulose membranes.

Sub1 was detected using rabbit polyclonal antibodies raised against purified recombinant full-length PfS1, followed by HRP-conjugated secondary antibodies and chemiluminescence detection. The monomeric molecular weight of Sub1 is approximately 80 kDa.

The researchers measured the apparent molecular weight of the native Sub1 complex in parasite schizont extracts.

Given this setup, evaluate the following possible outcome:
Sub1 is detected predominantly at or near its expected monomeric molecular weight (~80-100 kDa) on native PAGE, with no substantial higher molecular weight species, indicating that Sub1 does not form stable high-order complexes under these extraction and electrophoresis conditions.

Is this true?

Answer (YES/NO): NO